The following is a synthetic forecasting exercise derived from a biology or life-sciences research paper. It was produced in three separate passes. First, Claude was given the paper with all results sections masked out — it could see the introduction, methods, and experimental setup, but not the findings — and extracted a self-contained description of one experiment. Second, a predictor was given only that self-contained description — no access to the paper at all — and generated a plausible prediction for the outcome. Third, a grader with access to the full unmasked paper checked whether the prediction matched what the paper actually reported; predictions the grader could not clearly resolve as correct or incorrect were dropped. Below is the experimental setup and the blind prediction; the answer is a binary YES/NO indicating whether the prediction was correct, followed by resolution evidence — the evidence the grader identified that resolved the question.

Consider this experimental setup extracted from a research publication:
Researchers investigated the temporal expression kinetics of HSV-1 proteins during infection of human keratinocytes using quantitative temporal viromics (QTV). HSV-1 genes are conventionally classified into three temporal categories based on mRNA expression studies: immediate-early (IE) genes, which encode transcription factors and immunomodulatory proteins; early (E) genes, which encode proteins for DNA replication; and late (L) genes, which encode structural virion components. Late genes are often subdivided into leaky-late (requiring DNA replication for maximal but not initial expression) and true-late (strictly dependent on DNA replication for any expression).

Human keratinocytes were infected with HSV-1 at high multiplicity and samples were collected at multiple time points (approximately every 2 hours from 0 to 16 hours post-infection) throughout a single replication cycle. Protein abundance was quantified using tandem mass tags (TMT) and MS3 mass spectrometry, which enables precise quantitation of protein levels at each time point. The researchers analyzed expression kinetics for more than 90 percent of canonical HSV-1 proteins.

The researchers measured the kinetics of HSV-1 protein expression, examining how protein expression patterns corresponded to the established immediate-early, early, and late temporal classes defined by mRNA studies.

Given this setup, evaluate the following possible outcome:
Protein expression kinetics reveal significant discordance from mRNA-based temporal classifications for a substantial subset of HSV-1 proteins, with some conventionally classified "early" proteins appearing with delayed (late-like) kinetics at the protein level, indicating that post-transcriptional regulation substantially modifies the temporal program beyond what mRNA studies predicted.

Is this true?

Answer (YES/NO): NO